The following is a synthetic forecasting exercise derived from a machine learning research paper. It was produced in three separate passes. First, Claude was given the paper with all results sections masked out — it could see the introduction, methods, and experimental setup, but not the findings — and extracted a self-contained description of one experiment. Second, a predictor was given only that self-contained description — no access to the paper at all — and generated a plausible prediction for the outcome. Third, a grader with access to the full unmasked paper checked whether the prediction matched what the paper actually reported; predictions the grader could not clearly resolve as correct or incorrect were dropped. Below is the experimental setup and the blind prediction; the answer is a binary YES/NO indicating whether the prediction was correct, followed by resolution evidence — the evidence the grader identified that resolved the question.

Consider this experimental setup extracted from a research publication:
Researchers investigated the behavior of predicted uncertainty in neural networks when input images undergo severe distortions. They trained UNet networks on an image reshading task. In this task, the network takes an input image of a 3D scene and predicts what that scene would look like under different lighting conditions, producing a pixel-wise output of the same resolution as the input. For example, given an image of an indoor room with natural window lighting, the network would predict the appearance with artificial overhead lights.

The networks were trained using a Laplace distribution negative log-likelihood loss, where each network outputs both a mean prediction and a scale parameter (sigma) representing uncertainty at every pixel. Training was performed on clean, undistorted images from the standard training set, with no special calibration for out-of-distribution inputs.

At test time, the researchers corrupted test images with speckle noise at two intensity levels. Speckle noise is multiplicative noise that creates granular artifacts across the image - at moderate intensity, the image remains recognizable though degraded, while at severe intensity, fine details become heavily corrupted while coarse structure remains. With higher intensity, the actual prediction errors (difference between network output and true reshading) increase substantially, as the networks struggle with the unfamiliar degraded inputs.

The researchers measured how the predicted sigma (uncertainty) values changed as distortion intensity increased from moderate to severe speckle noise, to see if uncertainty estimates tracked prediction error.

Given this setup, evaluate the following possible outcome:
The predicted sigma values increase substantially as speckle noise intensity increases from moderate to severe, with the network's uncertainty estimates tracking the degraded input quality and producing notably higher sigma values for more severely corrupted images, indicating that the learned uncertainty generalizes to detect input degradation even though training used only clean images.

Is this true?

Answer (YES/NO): NO